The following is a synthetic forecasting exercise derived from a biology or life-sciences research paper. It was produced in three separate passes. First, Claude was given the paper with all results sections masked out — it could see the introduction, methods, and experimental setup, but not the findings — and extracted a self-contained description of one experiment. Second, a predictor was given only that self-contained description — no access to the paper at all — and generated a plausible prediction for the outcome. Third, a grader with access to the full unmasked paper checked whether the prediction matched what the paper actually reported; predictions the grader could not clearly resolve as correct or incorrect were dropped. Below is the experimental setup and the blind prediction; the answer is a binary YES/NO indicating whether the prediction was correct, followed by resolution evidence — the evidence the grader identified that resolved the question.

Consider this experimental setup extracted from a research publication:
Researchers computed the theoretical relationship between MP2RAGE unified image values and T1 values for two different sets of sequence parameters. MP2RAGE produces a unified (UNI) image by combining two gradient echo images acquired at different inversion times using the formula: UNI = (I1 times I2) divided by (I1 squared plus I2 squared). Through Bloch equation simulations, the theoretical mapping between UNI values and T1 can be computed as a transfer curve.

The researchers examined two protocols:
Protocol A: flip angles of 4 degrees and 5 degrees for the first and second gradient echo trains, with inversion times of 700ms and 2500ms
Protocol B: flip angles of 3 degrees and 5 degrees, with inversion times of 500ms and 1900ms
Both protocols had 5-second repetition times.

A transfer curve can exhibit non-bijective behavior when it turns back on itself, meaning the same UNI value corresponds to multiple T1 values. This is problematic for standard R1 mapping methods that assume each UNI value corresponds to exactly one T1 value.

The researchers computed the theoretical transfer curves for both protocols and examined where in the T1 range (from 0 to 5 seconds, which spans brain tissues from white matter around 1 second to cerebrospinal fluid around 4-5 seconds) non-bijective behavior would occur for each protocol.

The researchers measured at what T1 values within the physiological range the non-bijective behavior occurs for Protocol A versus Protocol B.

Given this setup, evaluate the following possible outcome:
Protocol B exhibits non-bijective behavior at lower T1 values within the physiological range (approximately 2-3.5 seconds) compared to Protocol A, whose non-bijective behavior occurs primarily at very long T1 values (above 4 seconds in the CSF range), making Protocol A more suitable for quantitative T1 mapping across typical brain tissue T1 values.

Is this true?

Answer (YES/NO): YES